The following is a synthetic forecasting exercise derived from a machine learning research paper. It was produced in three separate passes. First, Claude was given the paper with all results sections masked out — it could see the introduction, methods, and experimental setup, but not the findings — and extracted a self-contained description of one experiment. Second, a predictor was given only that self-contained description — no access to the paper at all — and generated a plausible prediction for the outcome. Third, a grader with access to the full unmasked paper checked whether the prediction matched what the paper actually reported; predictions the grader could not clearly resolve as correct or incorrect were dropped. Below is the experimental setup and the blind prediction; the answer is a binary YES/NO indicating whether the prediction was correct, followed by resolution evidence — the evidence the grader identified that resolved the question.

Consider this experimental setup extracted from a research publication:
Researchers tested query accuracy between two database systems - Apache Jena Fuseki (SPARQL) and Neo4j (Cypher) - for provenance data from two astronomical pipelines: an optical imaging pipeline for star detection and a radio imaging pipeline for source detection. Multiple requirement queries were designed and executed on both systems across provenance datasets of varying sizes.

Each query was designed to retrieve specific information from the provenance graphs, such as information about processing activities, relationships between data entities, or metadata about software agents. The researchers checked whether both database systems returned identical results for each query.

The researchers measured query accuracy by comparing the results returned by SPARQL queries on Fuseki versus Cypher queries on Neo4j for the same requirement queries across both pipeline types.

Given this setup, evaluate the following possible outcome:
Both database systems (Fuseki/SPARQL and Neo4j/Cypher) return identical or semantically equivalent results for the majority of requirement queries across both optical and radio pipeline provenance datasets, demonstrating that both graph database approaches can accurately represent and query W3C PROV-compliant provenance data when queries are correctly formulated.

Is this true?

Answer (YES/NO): YES